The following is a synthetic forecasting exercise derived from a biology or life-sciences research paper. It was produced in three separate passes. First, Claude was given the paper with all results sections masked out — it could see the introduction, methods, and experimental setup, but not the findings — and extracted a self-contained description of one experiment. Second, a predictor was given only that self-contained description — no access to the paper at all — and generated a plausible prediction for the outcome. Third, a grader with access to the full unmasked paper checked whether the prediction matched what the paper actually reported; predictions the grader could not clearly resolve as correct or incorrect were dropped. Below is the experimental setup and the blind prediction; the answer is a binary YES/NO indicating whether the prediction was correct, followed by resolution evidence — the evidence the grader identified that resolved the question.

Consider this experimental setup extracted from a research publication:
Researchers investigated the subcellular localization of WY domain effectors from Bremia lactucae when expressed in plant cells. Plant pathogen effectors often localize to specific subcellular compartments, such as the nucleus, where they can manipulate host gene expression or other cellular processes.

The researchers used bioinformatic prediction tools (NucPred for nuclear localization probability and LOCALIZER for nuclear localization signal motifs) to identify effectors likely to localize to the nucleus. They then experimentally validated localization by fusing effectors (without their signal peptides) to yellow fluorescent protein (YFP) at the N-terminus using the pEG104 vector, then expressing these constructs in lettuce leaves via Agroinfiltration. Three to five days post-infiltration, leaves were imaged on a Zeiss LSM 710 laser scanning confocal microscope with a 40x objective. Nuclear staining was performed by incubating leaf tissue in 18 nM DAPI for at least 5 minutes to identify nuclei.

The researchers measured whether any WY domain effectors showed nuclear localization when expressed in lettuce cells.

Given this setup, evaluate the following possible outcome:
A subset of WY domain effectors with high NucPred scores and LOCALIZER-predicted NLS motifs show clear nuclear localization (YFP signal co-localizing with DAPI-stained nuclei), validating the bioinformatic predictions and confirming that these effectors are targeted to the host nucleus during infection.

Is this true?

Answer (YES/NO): YES